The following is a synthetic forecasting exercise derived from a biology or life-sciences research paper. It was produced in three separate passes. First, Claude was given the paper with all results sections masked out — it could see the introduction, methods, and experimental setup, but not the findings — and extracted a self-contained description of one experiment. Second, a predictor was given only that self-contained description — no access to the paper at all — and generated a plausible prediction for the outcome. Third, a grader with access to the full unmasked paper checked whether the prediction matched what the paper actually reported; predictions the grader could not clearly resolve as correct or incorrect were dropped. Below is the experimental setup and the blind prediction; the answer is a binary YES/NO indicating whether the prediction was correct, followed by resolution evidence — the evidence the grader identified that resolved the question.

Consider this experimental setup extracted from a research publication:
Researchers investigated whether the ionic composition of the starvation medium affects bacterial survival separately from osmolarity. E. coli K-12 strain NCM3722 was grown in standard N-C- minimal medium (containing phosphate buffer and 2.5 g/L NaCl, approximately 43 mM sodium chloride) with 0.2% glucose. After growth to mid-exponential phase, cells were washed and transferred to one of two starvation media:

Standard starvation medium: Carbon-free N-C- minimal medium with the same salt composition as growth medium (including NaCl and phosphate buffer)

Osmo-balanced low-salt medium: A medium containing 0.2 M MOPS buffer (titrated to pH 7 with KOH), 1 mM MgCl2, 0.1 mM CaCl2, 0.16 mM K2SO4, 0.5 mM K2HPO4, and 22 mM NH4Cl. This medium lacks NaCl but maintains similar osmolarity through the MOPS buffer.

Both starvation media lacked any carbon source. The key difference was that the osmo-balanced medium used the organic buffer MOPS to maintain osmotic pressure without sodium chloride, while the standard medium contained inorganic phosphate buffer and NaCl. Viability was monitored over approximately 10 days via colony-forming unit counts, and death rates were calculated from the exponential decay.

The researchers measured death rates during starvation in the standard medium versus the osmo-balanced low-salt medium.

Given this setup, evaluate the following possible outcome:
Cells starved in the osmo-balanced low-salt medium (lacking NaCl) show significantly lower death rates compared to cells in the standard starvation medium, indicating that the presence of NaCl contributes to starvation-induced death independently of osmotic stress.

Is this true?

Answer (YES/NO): YES